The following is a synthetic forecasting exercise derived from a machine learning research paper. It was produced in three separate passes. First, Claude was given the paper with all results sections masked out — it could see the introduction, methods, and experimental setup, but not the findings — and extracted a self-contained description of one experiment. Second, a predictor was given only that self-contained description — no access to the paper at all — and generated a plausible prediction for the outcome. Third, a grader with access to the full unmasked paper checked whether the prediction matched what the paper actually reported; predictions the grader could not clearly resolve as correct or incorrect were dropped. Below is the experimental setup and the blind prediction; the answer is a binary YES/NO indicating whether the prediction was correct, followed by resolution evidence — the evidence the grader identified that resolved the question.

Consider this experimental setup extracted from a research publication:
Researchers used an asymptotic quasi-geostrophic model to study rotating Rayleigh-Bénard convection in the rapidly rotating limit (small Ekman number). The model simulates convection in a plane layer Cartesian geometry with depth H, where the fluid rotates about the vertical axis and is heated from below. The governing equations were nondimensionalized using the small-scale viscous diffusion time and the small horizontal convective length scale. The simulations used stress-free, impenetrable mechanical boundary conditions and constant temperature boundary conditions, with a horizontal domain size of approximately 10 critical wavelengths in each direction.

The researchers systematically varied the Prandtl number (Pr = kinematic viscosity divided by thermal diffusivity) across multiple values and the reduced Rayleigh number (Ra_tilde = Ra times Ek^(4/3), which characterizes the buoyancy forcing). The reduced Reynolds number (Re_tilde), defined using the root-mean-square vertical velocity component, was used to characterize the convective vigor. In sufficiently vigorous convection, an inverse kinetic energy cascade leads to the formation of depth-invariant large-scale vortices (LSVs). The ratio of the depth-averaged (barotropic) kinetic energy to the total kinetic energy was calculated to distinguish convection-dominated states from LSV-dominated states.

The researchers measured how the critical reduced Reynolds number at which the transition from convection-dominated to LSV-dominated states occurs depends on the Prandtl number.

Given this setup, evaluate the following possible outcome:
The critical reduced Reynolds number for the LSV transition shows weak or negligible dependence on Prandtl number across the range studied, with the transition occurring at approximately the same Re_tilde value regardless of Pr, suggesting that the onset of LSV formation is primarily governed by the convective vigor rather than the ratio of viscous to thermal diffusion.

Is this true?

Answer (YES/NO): YES